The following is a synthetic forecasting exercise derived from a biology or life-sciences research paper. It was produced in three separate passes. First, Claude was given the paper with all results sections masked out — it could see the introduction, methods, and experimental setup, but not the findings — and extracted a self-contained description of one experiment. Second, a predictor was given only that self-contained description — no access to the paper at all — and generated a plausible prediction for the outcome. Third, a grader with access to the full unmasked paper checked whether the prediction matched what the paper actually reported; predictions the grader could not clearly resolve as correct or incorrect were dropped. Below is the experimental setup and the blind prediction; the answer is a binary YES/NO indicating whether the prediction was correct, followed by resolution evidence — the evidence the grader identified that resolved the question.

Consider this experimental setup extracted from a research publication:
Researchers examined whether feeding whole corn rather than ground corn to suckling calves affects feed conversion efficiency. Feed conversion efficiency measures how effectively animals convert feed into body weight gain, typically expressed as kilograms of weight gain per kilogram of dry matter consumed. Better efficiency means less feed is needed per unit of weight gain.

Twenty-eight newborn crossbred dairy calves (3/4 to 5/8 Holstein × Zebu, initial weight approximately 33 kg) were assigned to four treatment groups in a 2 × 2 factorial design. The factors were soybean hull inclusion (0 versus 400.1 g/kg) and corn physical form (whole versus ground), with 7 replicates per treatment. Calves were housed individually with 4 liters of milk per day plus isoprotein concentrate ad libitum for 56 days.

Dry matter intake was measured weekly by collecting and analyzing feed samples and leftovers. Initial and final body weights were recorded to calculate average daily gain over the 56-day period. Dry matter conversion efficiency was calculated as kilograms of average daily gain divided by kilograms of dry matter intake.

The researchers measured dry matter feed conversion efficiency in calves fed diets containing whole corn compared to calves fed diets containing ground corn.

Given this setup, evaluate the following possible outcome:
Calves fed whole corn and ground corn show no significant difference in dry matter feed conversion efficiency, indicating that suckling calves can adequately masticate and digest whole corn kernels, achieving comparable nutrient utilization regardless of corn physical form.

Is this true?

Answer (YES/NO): YES